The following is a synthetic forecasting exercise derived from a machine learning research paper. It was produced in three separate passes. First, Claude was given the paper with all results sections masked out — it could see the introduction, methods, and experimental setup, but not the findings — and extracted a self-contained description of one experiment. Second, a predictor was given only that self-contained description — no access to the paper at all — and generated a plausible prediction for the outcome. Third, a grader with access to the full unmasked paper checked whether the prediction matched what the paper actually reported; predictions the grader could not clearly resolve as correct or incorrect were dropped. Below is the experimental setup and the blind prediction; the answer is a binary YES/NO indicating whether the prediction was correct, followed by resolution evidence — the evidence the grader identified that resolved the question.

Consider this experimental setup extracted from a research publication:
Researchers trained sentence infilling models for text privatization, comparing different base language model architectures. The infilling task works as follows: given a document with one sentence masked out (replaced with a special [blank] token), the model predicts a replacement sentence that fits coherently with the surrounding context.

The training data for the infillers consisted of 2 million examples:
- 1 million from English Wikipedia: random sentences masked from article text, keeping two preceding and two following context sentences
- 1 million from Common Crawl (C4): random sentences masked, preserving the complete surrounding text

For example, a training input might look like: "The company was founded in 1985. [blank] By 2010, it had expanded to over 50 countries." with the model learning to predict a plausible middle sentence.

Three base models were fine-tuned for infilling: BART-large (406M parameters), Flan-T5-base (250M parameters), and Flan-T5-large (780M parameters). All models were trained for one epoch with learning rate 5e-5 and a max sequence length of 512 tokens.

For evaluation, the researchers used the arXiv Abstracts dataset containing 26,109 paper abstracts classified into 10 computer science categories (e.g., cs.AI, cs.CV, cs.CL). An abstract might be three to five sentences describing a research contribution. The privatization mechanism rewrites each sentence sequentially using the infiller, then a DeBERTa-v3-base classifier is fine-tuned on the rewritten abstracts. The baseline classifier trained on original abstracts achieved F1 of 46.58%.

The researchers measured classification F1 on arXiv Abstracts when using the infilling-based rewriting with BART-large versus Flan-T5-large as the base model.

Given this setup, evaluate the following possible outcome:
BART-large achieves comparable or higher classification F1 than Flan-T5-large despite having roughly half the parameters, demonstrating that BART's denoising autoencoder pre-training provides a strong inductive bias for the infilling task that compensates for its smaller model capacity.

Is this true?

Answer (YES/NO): NO